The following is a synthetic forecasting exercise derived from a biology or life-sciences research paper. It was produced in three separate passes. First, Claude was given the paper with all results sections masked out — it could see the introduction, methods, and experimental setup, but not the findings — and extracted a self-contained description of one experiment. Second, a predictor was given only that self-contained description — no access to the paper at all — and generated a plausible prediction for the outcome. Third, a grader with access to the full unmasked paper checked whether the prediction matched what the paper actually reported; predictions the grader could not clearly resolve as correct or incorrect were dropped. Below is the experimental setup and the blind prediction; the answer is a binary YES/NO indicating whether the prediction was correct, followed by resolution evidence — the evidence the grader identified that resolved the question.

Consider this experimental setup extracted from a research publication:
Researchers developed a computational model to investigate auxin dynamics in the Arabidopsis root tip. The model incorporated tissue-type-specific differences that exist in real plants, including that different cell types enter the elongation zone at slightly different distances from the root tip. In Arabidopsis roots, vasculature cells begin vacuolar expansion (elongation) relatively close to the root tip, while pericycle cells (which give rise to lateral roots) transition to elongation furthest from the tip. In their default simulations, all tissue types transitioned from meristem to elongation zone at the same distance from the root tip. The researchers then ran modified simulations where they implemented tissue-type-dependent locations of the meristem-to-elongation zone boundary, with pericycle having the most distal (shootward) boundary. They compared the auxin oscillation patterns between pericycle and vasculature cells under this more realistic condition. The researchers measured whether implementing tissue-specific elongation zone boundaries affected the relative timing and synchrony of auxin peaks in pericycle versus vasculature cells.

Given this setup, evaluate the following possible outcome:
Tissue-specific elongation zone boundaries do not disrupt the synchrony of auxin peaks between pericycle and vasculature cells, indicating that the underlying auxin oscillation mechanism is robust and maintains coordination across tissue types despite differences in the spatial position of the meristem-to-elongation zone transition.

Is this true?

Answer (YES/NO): NO